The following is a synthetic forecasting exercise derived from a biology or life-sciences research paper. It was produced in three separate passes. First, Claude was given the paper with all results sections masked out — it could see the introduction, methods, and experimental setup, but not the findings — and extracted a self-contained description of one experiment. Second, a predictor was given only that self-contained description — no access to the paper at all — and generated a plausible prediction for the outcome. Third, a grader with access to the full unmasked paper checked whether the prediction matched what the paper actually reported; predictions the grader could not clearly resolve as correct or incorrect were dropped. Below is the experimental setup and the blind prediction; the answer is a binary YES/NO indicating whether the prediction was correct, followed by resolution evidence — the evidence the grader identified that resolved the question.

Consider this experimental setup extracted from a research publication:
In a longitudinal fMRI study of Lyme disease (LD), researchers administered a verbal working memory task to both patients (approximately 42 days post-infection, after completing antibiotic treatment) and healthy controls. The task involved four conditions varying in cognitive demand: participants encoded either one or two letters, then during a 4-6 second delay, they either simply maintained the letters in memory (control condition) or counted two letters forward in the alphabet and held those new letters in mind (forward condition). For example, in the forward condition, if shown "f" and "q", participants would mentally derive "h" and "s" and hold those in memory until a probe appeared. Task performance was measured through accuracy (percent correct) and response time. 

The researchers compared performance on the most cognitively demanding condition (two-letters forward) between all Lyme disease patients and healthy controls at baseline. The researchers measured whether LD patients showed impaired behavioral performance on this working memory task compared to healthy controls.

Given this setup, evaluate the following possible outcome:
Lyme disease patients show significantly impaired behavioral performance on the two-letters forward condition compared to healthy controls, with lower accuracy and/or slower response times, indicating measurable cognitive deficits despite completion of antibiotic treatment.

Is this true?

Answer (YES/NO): NO